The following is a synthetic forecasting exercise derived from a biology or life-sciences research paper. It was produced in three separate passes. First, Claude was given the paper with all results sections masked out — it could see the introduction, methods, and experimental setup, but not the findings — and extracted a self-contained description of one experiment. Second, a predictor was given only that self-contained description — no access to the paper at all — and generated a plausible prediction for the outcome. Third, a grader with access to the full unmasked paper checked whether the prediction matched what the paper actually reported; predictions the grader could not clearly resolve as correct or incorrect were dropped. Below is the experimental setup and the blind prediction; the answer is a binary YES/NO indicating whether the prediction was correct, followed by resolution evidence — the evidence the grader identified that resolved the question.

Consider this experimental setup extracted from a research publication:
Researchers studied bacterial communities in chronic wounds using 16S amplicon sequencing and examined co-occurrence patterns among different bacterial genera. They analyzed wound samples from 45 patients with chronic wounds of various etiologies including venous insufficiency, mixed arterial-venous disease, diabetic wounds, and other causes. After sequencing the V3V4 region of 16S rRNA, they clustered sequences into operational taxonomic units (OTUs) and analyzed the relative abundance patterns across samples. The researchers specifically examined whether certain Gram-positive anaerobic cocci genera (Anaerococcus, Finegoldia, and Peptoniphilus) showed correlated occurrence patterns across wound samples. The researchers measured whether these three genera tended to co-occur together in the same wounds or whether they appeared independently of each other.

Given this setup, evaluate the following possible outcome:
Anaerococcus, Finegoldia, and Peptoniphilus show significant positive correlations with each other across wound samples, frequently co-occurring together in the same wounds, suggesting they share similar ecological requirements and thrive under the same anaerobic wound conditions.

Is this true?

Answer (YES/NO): YES